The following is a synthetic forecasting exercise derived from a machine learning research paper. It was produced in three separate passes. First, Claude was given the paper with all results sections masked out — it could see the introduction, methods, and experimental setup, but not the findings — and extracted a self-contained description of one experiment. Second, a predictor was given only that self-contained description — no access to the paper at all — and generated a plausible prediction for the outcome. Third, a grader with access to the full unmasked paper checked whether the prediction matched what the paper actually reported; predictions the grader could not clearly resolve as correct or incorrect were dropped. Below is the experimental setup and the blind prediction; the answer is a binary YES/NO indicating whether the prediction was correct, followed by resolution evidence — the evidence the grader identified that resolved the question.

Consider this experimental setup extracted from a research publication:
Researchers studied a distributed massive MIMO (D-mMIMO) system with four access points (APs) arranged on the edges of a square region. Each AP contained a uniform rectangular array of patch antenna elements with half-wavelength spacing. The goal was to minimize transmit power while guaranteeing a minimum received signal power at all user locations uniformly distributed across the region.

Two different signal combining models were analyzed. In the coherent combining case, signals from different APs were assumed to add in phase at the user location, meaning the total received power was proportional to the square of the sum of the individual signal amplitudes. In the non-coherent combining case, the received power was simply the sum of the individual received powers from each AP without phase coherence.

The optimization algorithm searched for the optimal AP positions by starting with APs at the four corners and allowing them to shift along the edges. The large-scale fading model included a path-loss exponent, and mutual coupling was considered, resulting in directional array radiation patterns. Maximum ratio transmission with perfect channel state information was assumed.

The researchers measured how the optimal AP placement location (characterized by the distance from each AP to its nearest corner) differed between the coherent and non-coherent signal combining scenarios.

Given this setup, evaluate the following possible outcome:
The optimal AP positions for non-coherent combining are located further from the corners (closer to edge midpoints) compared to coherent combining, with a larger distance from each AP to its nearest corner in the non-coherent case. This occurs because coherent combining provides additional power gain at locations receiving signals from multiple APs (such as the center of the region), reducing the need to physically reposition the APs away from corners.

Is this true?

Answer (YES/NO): NO